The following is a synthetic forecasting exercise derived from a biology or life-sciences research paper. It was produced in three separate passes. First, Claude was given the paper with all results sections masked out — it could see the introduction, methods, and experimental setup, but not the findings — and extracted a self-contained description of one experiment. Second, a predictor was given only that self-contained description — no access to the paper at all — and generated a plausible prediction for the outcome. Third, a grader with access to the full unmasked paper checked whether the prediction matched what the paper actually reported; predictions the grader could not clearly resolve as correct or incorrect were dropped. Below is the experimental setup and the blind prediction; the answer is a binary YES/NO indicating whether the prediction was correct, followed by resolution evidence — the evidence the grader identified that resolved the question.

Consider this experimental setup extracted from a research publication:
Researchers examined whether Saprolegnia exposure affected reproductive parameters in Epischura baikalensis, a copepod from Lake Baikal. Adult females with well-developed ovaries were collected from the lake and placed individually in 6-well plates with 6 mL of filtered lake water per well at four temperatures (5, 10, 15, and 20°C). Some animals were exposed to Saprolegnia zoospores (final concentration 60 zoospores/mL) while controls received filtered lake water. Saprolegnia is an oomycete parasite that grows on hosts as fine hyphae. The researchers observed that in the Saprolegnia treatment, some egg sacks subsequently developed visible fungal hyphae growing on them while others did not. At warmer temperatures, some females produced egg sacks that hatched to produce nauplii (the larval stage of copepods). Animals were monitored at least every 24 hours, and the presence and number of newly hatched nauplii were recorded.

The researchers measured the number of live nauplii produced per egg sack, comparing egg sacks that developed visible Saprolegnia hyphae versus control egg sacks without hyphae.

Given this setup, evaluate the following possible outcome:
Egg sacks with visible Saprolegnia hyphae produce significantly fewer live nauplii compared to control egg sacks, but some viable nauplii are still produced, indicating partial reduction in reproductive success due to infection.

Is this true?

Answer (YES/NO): NO